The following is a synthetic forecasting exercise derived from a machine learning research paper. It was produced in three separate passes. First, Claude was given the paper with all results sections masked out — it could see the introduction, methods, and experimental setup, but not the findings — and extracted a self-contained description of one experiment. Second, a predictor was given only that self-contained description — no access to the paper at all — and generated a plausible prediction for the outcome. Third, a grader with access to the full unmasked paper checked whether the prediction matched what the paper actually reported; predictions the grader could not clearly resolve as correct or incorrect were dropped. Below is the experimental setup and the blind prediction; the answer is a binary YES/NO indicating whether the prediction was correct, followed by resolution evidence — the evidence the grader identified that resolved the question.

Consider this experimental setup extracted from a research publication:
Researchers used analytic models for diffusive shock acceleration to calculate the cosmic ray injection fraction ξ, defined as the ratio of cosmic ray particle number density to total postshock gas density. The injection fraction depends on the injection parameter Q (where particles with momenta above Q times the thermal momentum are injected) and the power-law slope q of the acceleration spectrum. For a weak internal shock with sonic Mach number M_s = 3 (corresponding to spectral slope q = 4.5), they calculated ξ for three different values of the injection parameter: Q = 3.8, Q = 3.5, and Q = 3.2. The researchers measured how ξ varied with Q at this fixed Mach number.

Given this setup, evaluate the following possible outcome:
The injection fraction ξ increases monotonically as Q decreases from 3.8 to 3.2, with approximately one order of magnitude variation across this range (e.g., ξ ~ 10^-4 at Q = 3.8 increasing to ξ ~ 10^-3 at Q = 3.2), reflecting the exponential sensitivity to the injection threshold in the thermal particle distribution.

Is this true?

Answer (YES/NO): NO